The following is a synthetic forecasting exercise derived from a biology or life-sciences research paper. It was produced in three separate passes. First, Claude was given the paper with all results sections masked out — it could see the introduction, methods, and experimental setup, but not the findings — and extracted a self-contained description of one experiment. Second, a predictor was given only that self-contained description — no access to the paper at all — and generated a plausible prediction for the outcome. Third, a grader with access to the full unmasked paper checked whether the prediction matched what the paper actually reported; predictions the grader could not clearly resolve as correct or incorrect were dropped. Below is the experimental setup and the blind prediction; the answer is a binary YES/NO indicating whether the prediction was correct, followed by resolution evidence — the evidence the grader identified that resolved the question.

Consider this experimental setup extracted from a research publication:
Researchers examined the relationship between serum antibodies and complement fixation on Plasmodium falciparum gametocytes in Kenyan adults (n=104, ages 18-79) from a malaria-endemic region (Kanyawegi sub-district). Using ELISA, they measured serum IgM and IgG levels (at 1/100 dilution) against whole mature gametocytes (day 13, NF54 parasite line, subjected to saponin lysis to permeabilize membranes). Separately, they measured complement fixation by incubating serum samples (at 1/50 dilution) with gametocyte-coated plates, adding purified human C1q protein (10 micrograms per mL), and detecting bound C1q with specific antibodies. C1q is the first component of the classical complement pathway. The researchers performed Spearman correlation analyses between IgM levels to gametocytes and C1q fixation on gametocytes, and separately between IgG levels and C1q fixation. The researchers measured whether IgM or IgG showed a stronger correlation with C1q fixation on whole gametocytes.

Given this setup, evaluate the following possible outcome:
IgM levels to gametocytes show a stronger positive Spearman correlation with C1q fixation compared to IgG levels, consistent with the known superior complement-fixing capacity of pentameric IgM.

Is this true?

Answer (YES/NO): NO